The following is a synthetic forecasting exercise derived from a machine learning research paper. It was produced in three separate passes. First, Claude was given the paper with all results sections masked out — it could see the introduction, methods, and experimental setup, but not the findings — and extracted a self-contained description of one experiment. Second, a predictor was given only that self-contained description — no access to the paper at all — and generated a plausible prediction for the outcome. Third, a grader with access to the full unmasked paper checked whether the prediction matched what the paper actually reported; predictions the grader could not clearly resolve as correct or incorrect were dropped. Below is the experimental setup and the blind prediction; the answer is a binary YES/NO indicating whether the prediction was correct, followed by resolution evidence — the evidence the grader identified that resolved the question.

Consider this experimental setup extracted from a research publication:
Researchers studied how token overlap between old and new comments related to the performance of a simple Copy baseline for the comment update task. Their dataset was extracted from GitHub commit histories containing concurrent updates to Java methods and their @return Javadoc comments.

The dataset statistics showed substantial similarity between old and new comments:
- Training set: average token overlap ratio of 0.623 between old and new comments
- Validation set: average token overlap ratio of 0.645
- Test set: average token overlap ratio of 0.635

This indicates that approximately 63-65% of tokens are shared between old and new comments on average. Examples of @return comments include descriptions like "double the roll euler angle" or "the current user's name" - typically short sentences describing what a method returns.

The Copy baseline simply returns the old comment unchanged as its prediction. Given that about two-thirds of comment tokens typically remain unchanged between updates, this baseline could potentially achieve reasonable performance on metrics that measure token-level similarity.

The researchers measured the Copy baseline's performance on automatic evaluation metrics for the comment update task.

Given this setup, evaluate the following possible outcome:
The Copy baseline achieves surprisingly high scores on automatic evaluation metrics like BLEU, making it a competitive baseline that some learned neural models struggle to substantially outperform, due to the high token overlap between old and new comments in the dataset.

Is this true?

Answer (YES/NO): YES